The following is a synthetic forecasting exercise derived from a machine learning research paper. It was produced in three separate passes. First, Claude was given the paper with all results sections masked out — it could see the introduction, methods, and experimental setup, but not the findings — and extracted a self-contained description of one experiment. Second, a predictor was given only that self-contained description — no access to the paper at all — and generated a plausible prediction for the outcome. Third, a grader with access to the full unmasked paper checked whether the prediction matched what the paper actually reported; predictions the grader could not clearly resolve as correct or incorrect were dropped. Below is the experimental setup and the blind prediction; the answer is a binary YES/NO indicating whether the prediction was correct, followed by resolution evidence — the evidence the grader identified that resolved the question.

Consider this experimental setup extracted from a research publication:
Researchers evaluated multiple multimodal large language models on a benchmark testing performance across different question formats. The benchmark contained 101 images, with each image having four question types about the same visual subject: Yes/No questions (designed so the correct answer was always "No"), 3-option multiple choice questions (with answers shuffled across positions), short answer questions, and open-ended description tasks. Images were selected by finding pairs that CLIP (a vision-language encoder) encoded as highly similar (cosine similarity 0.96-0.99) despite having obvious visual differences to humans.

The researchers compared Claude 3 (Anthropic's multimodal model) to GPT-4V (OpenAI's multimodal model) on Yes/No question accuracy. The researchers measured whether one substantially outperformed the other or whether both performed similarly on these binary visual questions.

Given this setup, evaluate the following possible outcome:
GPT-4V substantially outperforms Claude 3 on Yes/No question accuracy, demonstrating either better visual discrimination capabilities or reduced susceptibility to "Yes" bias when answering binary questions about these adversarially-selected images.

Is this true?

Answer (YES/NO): NO